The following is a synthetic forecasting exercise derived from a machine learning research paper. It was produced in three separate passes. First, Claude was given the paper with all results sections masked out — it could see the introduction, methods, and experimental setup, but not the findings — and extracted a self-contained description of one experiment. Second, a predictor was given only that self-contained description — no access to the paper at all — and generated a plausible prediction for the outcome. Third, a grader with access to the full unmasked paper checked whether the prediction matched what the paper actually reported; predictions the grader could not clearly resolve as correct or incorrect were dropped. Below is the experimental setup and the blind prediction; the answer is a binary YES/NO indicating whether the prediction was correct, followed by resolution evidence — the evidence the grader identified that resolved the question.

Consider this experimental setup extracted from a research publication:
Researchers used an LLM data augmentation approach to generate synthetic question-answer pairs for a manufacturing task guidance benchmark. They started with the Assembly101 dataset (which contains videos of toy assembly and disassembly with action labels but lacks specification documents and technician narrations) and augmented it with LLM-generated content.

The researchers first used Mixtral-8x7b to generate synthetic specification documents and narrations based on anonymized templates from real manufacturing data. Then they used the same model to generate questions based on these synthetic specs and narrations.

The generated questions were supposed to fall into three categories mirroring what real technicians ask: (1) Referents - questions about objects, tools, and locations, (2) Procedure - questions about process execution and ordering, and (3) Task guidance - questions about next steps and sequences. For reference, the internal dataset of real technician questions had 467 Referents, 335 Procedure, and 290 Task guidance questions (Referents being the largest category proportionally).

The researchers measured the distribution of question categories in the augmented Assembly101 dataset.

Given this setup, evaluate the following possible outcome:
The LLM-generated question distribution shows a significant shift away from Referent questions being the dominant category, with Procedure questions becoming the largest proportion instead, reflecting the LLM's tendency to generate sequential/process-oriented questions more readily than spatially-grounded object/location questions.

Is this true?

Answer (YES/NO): NO